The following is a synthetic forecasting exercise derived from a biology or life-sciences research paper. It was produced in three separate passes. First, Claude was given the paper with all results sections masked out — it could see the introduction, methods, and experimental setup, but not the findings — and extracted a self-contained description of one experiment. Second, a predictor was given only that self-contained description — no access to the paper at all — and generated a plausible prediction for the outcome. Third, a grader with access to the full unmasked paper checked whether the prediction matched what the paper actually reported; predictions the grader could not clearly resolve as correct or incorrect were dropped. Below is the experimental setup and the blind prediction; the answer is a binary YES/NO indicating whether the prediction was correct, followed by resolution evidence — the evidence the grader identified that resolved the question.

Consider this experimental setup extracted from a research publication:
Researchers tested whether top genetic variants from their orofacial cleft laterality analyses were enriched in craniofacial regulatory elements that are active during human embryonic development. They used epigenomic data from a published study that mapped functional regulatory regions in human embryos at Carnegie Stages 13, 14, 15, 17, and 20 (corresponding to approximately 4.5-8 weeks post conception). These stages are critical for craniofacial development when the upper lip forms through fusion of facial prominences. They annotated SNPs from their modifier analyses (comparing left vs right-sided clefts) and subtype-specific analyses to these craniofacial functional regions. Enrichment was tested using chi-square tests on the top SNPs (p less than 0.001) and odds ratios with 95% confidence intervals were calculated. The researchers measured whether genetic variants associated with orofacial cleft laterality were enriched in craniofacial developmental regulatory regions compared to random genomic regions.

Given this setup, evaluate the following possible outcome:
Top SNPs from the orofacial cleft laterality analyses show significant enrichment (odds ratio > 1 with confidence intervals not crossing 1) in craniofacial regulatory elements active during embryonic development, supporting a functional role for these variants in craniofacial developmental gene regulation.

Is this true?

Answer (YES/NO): NO